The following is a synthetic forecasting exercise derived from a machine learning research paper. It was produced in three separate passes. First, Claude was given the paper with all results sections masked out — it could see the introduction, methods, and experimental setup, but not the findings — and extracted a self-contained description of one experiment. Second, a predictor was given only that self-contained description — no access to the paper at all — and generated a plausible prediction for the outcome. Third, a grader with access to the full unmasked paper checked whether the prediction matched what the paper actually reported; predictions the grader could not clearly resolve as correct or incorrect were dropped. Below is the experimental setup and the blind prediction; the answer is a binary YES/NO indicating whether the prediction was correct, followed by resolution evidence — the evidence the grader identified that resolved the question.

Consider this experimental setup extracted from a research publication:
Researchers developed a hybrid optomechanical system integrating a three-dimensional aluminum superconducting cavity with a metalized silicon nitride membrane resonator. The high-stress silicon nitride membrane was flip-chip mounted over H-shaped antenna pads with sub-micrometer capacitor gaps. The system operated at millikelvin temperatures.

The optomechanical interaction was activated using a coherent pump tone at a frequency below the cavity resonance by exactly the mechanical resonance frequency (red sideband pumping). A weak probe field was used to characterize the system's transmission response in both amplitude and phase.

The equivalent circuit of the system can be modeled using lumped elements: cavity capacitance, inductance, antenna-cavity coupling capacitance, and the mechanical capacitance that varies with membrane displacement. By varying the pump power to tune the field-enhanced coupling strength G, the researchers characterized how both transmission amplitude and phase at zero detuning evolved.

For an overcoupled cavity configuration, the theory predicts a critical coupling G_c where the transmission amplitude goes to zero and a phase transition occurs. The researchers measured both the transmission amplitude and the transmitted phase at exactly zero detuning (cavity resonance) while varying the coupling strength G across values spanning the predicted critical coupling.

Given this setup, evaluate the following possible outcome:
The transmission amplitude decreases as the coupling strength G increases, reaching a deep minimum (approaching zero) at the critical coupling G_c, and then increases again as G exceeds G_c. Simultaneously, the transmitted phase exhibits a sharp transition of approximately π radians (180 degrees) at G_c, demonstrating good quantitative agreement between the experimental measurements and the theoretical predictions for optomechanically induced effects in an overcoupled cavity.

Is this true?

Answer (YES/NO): YES